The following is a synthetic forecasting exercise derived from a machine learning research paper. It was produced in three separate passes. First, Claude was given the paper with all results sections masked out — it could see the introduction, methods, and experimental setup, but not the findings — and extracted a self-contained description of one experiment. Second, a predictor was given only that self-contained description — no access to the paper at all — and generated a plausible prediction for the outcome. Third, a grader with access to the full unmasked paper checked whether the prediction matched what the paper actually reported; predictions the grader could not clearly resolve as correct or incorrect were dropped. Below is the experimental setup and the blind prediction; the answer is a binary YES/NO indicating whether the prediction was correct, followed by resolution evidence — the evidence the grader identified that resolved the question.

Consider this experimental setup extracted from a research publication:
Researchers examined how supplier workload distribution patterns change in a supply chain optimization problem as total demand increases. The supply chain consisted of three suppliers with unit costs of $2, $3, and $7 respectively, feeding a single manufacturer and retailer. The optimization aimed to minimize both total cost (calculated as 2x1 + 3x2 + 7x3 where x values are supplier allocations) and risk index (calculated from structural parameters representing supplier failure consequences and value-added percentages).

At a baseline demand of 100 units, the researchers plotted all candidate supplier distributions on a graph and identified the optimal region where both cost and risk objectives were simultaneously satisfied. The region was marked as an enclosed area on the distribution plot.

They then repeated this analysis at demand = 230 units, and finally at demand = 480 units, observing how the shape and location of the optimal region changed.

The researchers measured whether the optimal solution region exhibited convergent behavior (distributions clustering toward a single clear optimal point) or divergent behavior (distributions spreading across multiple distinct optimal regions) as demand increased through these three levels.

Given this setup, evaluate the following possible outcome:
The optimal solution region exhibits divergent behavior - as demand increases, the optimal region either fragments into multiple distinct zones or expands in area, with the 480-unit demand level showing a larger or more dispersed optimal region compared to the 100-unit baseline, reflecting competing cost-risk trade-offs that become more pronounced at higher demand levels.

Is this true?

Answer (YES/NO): YES